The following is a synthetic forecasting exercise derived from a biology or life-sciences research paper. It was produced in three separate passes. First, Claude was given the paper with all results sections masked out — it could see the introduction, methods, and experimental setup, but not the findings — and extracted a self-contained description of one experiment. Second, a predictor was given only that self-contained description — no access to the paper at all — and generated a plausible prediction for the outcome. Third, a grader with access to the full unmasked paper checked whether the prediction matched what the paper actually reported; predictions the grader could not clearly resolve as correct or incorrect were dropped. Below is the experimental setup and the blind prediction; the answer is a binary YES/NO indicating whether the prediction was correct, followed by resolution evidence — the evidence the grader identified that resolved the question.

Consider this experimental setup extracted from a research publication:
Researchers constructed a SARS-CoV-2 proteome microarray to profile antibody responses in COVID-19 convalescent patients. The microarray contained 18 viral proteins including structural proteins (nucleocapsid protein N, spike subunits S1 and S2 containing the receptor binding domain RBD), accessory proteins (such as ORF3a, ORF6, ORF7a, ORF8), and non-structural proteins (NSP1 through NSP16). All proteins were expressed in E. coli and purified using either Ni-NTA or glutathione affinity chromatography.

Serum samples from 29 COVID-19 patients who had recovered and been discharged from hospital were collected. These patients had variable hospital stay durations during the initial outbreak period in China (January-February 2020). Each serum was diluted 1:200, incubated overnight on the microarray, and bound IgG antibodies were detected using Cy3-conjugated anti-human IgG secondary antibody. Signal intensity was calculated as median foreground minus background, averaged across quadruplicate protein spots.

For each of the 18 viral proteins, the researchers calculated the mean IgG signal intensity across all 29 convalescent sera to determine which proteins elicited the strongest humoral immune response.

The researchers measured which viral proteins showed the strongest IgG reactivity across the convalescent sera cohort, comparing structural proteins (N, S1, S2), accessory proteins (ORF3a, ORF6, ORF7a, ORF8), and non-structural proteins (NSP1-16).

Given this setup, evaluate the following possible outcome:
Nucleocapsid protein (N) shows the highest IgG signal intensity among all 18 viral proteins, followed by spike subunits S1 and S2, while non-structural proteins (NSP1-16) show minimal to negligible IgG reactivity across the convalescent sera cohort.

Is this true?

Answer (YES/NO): NO